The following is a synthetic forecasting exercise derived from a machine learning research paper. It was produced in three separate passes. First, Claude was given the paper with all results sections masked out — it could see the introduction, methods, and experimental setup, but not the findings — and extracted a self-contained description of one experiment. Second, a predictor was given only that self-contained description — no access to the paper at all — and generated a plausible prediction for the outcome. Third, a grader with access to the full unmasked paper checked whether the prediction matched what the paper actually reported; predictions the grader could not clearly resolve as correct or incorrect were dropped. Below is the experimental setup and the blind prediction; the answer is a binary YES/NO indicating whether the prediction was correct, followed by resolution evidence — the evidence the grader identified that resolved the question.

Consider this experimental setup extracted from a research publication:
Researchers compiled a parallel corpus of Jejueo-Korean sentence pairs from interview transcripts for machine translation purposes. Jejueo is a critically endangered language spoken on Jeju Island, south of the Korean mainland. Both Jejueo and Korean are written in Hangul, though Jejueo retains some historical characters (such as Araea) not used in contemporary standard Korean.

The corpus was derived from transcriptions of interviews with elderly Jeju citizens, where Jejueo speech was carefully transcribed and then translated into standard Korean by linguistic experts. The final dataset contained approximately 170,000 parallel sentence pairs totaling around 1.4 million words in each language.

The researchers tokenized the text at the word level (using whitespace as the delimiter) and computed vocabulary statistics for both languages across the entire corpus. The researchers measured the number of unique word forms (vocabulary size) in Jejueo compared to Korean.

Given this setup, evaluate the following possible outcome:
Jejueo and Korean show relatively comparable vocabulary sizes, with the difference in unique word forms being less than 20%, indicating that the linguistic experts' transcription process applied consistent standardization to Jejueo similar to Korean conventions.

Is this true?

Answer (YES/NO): NO